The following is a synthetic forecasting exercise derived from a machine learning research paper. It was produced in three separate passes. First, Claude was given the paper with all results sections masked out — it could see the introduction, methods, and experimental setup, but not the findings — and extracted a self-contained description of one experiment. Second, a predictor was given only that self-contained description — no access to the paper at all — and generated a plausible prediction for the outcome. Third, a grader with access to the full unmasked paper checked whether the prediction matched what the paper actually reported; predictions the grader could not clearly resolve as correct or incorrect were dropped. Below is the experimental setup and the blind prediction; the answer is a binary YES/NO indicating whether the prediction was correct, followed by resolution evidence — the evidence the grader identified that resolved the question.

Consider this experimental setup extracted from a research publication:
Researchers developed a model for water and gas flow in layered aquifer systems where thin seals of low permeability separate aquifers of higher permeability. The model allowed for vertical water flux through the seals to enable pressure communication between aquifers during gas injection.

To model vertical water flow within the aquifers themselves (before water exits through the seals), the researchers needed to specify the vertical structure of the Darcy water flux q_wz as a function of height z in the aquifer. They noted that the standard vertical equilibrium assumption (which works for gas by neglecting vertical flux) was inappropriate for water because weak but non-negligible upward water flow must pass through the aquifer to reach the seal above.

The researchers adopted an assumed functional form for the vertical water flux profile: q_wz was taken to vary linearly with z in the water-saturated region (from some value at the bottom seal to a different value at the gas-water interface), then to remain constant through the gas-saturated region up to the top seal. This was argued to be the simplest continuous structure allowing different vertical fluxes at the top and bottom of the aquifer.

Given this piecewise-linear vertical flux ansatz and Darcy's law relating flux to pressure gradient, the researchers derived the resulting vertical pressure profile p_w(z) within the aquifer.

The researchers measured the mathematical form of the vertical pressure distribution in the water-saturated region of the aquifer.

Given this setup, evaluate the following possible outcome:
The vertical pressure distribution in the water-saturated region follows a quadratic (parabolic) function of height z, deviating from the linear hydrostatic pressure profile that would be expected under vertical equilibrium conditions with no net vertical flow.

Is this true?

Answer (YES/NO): YES